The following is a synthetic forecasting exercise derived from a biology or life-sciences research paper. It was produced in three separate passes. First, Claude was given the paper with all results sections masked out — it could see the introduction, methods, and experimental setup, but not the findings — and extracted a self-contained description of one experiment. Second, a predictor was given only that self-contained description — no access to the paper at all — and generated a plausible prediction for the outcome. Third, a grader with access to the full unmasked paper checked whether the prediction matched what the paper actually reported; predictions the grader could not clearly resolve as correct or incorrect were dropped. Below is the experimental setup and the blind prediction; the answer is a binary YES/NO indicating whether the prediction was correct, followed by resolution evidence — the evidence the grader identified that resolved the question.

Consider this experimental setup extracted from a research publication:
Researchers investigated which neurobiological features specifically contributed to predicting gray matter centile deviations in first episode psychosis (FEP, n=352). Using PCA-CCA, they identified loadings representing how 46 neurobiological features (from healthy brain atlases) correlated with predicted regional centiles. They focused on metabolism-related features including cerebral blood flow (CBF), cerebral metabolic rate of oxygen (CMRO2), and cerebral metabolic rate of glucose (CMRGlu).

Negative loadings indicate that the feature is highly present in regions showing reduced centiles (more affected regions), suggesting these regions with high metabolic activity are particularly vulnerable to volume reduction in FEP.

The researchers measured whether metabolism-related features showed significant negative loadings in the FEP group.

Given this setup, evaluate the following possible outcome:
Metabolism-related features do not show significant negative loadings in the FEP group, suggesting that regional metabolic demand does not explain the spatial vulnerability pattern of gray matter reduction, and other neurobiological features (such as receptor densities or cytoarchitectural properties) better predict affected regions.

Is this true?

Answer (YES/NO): NO